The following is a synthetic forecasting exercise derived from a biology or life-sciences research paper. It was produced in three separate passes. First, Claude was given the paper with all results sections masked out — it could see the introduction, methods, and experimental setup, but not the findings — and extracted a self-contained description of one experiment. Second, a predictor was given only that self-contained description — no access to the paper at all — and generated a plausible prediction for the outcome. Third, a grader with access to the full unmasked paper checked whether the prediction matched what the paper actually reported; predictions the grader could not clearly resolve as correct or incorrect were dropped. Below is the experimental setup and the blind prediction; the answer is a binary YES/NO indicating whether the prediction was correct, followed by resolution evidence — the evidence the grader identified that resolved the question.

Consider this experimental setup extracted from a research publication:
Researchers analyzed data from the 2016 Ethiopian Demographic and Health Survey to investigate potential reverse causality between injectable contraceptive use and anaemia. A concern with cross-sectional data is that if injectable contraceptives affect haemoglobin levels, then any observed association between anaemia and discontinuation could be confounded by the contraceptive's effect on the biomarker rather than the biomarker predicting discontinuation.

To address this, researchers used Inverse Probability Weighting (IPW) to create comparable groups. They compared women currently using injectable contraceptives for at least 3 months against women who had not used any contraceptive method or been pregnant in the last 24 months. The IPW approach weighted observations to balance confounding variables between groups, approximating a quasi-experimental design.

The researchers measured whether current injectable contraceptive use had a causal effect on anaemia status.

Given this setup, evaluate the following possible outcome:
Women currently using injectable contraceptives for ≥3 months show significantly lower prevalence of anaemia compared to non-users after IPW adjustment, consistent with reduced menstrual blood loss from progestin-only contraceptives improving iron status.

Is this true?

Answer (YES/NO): YES